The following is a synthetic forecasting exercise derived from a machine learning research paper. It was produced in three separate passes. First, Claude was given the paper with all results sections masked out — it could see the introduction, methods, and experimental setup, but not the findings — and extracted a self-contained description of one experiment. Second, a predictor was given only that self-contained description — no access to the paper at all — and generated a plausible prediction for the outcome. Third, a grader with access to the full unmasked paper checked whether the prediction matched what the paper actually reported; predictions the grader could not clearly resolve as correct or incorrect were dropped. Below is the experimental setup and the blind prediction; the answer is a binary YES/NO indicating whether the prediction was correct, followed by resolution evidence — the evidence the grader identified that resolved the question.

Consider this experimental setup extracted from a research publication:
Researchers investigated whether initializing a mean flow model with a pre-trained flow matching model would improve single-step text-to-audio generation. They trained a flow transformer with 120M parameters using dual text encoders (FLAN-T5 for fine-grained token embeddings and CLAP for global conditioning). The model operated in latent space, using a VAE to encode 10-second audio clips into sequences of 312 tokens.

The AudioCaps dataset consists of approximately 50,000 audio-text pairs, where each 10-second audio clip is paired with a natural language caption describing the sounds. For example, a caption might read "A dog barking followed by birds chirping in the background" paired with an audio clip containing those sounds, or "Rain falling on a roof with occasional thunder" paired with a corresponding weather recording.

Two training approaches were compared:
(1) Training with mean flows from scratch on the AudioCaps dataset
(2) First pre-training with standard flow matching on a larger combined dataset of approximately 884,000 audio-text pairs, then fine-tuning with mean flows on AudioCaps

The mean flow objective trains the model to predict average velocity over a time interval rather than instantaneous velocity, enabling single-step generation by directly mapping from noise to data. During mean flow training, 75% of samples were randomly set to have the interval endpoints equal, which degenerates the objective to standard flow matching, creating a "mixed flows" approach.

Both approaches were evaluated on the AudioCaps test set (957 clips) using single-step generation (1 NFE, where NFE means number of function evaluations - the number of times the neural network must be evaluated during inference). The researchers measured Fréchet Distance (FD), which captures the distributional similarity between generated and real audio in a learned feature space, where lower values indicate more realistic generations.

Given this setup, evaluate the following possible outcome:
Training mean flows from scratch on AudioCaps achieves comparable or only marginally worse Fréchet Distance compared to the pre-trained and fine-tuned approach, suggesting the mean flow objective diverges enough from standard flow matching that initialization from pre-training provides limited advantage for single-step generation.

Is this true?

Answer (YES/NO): NO